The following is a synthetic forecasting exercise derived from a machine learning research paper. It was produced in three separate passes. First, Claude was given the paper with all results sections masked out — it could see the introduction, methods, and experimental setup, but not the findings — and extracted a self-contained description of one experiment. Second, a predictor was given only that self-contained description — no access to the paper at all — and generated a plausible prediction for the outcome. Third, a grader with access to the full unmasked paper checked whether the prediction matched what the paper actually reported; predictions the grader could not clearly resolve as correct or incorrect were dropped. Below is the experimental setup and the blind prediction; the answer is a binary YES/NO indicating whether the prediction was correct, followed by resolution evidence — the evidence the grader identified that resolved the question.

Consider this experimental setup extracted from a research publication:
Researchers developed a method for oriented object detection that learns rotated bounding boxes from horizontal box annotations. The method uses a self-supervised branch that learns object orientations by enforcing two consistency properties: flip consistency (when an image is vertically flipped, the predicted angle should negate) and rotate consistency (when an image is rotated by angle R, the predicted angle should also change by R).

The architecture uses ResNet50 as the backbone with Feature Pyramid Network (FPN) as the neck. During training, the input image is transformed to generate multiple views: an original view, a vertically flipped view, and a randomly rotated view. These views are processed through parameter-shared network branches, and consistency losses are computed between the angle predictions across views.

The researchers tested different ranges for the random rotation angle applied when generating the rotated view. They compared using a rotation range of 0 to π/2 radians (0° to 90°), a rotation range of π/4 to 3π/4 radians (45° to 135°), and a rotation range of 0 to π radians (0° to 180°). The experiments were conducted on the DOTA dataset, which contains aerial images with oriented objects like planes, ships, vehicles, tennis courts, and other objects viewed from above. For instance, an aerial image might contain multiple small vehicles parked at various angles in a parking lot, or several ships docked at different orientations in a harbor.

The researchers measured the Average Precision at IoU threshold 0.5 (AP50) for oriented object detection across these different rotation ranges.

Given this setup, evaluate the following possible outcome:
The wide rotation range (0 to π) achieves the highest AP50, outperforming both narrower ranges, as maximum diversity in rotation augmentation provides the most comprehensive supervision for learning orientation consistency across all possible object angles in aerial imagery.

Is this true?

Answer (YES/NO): NO